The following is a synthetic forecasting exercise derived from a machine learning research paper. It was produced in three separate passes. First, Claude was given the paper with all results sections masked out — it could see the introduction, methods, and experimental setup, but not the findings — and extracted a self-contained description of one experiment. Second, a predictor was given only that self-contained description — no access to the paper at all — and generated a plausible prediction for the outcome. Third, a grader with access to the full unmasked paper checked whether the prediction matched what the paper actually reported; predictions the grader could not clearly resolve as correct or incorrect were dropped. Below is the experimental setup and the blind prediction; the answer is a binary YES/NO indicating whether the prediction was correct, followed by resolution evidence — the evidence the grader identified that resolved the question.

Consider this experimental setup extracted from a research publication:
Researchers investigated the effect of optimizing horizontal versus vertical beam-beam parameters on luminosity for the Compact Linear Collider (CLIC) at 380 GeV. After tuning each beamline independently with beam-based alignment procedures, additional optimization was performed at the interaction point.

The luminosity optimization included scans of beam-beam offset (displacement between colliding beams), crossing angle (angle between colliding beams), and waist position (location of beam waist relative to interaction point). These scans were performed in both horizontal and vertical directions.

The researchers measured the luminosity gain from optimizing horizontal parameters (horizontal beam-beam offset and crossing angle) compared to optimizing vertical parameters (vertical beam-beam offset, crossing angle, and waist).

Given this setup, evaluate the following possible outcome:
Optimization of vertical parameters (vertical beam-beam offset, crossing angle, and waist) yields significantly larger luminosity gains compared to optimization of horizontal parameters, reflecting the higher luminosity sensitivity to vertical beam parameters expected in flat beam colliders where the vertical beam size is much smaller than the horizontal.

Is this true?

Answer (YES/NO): YES